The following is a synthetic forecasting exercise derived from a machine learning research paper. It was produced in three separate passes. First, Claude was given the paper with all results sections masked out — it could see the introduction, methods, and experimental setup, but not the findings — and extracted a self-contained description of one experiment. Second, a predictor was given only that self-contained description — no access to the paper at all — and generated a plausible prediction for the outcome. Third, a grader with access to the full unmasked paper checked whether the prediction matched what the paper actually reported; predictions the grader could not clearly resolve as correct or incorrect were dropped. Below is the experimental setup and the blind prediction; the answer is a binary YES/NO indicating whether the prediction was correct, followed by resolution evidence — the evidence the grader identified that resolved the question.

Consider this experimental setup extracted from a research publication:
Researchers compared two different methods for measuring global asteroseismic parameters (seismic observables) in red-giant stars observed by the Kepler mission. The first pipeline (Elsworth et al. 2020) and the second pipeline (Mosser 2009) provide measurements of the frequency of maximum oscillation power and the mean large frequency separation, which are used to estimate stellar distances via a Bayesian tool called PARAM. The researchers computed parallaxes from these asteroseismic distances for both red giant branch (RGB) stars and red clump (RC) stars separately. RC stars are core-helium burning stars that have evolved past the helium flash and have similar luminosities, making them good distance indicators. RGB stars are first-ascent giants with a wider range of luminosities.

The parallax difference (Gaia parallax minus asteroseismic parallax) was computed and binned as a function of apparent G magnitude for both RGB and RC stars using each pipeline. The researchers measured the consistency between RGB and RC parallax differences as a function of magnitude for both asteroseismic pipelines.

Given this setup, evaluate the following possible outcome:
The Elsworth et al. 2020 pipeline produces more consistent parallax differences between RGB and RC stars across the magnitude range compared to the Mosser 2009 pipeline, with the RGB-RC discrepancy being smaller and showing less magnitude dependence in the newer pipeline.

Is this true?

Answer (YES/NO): YES